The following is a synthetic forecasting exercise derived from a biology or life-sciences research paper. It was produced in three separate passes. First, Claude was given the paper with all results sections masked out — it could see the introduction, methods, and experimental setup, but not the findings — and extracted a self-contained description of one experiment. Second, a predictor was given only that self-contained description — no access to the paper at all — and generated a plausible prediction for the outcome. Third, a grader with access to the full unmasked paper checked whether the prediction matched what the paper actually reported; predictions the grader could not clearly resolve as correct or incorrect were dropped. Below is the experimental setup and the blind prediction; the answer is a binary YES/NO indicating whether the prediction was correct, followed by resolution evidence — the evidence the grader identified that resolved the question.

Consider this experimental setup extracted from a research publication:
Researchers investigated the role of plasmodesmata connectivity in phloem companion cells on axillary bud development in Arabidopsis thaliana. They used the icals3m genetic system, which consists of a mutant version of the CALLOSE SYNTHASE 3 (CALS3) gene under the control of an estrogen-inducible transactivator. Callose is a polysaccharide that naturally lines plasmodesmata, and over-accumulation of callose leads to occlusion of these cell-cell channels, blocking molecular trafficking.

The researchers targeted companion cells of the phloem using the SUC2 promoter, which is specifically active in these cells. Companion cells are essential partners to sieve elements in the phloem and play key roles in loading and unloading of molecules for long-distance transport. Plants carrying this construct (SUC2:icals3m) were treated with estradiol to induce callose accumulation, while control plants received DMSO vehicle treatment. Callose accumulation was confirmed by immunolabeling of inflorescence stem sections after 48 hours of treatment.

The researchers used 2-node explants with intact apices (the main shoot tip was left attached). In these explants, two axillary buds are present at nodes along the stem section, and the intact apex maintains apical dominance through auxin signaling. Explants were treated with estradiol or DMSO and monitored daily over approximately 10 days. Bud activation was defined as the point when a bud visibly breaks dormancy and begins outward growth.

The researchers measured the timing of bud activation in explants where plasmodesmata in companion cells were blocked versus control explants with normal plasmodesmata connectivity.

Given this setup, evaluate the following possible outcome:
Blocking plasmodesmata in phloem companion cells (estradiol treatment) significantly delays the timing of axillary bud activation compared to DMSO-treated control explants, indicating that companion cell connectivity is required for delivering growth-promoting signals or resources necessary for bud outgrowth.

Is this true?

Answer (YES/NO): NO